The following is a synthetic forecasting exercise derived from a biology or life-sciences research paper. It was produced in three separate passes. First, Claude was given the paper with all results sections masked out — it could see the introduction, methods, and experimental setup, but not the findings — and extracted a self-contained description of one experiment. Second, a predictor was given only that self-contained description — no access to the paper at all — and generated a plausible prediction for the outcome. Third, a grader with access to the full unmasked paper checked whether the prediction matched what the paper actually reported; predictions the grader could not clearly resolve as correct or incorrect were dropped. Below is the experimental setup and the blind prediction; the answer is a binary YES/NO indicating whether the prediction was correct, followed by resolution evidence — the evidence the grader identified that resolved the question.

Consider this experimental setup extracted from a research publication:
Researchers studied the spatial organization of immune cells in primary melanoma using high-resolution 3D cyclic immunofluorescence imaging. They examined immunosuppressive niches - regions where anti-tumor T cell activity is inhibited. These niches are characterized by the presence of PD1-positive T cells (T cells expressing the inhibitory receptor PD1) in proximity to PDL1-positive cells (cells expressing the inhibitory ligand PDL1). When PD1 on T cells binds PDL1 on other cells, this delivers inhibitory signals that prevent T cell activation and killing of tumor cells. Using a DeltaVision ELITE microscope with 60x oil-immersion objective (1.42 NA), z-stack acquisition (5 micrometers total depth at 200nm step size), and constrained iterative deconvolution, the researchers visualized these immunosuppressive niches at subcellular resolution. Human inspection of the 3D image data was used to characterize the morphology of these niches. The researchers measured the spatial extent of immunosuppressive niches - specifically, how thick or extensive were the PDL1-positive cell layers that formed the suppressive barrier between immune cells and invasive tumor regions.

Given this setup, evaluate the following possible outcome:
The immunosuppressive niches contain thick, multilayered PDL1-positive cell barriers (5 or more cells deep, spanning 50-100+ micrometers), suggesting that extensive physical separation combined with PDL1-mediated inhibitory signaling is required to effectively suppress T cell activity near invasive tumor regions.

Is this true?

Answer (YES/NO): NO